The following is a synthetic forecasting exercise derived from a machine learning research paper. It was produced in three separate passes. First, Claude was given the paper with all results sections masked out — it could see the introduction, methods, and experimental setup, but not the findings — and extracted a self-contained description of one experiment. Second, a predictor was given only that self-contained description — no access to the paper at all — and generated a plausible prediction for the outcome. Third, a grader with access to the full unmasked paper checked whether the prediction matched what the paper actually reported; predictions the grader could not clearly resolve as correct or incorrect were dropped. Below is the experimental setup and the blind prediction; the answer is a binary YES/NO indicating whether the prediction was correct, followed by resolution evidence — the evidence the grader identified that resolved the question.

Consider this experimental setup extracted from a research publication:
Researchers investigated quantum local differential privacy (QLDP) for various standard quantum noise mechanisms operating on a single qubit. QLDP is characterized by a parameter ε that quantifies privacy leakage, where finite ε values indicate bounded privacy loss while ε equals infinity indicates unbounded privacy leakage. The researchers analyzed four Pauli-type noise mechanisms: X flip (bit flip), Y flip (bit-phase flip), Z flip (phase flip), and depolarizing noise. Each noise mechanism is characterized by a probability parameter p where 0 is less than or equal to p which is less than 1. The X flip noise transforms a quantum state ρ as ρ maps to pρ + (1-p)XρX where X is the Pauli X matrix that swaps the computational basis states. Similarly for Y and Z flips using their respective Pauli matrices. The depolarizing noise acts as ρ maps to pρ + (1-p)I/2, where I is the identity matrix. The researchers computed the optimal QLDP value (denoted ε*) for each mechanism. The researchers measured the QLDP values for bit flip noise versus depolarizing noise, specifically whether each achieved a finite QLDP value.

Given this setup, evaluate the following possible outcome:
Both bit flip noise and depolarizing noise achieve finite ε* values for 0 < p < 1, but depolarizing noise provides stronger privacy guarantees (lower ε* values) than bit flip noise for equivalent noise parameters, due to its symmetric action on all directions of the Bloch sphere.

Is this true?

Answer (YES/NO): NO